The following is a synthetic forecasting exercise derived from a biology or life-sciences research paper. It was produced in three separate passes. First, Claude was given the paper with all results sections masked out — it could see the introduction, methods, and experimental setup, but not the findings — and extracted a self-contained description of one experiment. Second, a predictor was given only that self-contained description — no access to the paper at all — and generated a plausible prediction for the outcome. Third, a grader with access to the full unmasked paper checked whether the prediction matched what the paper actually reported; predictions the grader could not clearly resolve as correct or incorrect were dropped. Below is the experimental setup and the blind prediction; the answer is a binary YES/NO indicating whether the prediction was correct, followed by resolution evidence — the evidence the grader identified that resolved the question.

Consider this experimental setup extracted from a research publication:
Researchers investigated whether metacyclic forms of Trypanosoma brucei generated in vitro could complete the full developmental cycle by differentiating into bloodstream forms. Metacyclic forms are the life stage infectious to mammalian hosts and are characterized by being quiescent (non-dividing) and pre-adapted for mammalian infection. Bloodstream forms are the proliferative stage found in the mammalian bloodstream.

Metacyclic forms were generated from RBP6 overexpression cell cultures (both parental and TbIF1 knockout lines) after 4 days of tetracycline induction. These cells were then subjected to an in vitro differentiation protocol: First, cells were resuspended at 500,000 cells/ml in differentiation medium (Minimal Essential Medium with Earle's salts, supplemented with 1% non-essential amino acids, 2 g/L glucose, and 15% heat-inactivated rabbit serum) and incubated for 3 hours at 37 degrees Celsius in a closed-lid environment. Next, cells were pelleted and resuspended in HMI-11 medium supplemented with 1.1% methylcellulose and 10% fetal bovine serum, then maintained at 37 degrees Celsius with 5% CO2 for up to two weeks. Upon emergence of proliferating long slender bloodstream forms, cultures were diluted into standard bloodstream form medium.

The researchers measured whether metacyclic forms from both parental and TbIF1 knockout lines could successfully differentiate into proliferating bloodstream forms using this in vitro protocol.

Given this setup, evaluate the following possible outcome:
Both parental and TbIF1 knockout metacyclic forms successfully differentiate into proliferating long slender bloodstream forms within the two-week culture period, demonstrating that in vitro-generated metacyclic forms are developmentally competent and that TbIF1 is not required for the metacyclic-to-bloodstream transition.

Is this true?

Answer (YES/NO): NO